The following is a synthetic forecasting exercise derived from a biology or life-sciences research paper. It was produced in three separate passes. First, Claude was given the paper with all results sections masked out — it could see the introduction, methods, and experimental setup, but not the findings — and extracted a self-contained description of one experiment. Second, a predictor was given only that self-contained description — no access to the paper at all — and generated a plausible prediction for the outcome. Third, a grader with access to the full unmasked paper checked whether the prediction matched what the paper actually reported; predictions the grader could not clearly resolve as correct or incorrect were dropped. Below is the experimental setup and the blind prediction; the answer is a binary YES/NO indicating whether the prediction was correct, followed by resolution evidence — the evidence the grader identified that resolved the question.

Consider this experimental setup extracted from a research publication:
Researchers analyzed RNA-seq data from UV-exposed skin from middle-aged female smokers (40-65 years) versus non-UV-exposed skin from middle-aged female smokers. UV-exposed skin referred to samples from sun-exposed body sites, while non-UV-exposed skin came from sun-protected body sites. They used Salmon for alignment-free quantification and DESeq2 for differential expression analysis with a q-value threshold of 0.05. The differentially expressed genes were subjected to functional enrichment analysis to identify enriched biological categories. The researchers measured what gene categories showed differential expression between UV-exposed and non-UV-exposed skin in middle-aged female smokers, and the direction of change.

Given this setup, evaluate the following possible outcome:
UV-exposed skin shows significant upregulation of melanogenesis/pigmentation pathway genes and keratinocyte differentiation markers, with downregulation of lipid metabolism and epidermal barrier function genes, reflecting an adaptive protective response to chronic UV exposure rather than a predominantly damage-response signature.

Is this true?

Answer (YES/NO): NO